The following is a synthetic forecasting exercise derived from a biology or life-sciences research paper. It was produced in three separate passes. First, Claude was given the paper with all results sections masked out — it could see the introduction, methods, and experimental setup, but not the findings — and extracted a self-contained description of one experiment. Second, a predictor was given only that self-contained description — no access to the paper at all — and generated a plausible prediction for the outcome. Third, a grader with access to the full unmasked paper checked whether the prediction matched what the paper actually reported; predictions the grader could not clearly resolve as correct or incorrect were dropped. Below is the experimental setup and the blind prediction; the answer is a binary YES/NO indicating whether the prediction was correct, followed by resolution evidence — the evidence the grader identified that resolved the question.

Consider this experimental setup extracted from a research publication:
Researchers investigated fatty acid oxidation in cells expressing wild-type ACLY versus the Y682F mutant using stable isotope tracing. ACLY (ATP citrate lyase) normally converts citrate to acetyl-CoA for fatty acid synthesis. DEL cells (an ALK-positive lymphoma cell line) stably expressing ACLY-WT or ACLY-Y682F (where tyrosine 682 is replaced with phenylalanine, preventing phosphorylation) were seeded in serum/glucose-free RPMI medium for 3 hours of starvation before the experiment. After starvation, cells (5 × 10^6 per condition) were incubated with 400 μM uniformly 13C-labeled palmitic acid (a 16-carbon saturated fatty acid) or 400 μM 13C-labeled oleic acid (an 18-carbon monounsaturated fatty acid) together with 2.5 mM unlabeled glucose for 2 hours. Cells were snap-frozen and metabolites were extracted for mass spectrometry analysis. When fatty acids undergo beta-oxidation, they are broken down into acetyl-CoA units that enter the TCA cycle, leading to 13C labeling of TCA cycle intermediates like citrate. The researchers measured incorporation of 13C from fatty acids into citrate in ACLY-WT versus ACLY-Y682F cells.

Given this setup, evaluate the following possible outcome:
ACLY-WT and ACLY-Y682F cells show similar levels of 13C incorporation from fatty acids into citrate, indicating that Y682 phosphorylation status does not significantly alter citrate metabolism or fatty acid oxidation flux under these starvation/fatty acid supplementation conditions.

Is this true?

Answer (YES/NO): NO